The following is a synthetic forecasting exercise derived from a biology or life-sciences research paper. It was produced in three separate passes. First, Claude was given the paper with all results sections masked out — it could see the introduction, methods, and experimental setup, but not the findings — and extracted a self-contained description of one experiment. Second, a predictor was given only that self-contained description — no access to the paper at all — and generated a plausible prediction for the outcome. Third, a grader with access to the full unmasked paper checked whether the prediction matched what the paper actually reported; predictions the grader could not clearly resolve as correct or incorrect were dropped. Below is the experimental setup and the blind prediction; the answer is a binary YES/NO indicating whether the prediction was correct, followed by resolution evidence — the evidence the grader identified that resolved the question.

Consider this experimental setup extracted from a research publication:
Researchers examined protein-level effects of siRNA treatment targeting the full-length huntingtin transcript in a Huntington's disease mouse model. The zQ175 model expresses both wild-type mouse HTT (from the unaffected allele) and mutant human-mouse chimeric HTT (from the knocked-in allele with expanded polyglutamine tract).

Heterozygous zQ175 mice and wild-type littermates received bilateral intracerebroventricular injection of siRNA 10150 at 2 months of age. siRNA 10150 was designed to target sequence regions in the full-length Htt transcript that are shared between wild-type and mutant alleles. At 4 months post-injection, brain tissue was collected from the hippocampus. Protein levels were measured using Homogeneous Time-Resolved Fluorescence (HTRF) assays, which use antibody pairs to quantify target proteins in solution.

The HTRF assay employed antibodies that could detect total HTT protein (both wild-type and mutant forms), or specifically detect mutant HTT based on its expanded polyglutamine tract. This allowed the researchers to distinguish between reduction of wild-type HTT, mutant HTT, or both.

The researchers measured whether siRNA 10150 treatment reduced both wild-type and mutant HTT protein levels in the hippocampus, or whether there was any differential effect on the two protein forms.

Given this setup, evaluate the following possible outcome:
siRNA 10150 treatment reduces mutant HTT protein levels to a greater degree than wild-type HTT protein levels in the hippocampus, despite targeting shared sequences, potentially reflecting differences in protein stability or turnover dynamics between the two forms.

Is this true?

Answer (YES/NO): NO